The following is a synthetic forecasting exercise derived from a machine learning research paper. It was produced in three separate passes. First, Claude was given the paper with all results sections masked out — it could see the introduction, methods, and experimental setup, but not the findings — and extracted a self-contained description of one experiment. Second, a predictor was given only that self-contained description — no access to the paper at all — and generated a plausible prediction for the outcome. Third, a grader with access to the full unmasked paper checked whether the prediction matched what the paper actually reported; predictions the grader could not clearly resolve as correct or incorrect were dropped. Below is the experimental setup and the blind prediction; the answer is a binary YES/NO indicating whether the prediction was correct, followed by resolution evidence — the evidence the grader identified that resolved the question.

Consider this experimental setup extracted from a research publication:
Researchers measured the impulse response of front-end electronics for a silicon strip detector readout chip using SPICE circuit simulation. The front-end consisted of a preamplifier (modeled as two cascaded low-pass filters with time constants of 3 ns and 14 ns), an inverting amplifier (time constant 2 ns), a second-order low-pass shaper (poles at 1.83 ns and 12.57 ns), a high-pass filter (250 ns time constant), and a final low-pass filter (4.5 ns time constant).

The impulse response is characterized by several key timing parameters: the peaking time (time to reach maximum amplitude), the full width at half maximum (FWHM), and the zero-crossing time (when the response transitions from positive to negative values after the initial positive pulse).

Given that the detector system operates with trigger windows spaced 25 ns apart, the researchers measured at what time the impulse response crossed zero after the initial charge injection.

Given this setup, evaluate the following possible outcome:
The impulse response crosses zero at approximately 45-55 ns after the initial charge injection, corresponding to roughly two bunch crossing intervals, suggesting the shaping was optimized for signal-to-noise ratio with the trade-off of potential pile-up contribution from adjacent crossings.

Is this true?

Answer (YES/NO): NO